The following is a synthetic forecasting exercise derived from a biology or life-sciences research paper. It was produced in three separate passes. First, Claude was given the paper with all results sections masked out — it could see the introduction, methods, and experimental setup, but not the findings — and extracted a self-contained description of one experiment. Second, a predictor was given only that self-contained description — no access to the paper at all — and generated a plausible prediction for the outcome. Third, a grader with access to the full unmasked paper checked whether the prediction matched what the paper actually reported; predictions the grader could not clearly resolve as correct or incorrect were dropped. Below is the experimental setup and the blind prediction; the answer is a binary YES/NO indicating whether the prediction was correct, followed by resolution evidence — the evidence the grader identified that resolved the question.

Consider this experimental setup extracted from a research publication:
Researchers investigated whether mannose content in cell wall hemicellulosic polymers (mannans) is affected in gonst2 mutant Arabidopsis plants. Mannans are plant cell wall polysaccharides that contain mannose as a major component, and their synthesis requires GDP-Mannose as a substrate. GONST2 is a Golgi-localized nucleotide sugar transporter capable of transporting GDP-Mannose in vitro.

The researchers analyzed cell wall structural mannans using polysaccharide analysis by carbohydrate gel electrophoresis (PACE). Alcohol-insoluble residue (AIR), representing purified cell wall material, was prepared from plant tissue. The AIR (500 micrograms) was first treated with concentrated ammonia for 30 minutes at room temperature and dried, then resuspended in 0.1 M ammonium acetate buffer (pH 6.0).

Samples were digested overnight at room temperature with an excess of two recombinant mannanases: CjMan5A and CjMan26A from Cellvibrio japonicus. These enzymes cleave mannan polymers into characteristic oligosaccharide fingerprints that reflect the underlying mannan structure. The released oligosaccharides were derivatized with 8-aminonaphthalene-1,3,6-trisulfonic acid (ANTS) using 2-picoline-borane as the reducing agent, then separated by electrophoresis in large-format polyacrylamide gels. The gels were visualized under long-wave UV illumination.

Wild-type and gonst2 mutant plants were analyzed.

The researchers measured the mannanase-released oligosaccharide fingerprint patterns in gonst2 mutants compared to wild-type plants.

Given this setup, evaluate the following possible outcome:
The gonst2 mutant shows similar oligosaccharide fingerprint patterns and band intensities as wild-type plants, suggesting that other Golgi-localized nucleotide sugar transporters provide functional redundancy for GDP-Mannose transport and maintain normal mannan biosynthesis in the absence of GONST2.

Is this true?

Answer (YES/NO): NO